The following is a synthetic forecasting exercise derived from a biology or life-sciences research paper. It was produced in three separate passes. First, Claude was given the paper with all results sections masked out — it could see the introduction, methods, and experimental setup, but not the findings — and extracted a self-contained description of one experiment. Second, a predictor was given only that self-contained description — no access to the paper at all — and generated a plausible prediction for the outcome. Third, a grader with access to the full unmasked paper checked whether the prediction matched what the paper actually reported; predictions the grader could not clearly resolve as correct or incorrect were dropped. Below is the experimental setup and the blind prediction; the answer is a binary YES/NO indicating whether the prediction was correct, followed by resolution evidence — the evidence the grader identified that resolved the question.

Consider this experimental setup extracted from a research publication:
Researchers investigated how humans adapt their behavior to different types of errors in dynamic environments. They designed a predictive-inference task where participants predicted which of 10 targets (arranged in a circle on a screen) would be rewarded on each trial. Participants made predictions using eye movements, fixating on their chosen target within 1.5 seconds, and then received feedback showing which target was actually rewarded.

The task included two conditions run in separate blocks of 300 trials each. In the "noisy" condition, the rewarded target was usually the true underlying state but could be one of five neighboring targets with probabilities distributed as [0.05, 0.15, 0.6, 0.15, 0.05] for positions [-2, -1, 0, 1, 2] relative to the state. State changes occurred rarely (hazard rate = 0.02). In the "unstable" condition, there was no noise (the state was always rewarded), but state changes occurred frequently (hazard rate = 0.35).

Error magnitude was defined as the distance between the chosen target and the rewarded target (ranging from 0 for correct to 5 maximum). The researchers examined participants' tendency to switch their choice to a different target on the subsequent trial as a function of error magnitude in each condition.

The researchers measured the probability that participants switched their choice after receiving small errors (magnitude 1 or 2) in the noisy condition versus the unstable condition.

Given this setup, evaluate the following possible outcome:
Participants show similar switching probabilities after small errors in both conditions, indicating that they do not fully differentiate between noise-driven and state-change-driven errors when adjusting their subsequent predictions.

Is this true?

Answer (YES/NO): NO